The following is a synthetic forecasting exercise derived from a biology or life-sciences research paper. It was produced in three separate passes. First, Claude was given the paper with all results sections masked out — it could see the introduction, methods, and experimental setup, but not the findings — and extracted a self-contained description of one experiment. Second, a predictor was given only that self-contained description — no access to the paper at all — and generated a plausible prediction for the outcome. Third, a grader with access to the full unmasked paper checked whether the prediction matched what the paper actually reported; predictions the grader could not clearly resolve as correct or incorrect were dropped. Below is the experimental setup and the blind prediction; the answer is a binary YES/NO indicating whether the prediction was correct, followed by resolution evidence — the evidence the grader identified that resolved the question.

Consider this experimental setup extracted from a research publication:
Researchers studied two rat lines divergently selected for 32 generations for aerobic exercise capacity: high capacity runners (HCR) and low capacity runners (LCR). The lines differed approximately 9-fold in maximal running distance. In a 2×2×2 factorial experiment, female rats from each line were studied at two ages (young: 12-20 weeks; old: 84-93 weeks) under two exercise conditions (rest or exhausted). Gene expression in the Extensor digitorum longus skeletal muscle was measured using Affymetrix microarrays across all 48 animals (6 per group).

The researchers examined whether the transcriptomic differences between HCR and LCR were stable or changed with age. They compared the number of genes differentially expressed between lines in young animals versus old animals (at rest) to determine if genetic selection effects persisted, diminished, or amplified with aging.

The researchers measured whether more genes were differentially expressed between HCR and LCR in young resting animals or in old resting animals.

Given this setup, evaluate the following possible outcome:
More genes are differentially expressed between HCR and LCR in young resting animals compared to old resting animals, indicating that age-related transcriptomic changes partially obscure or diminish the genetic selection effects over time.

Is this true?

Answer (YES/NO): NO